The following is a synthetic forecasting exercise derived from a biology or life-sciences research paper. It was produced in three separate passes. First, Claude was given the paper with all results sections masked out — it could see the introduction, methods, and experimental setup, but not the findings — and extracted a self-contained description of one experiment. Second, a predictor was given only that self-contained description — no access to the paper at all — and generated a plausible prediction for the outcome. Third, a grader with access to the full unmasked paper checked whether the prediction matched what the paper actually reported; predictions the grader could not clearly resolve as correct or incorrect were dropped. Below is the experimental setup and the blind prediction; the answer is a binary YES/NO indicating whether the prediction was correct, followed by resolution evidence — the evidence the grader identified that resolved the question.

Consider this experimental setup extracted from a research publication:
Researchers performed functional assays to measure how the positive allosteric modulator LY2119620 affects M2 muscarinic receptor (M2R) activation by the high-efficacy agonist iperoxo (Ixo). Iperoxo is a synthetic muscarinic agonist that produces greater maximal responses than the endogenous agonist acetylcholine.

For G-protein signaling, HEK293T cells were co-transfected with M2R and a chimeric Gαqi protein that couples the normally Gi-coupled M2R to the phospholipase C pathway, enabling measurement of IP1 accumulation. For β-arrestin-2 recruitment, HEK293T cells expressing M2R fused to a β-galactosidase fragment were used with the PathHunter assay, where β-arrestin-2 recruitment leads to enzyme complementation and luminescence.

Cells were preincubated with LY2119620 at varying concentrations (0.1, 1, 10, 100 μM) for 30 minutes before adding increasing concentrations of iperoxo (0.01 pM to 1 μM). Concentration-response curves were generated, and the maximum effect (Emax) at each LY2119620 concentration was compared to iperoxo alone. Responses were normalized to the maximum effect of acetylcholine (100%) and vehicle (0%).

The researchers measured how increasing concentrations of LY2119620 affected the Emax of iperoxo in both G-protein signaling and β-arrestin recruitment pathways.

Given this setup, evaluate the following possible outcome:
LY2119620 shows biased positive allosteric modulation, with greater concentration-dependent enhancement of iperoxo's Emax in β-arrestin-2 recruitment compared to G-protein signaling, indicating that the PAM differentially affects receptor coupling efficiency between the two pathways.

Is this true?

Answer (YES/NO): NO